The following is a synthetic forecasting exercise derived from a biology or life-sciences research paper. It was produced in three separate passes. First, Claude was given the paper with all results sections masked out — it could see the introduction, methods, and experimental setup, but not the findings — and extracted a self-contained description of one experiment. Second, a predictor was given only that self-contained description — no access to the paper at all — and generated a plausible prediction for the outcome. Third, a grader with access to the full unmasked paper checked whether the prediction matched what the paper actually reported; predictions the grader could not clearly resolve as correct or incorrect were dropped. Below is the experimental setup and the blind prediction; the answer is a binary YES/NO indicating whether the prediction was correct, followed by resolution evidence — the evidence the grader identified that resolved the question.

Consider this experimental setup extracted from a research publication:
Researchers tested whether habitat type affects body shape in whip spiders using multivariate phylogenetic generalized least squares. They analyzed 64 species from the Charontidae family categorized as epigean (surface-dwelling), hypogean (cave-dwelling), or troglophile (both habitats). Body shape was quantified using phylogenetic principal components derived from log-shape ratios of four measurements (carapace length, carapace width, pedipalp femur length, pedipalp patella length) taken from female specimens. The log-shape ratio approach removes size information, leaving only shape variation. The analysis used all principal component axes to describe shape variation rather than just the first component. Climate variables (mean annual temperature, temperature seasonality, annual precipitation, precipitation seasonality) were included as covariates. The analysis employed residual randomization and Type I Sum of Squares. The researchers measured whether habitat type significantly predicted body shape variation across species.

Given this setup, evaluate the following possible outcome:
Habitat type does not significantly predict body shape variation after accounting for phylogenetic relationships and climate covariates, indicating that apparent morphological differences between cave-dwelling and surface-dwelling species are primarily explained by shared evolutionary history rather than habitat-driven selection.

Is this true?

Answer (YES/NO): NO